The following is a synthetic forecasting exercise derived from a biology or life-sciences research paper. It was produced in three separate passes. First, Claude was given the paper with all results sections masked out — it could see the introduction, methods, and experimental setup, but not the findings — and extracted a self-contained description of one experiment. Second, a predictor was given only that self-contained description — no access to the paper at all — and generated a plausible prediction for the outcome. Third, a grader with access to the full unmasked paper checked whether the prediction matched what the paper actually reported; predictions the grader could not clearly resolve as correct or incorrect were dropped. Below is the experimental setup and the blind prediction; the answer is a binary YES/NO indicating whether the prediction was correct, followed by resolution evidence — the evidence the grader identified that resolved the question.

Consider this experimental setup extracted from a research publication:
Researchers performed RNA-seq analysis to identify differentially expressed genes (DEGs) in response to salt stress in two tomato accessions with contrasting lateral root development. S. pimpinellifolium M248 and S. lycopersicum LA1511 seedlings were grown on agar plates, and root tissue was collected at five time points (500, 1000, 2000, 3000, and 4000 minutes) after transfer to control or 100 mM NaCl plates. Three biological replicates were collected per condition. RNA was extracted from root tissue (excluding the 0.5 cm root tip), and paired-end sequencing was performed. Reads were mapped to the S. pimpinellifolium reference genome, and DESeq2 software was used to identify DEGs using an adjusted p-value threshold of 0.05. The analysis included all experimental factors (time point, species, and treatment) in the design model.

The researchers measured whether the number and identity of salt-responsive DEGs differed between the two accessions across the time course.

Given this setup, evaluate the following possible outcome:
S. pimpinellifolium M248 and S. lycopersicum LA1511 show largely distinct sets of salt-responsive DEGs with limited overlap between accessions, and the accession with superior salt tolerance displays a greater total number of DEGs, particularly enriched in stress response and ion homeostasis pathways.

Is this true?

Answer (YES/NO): NO